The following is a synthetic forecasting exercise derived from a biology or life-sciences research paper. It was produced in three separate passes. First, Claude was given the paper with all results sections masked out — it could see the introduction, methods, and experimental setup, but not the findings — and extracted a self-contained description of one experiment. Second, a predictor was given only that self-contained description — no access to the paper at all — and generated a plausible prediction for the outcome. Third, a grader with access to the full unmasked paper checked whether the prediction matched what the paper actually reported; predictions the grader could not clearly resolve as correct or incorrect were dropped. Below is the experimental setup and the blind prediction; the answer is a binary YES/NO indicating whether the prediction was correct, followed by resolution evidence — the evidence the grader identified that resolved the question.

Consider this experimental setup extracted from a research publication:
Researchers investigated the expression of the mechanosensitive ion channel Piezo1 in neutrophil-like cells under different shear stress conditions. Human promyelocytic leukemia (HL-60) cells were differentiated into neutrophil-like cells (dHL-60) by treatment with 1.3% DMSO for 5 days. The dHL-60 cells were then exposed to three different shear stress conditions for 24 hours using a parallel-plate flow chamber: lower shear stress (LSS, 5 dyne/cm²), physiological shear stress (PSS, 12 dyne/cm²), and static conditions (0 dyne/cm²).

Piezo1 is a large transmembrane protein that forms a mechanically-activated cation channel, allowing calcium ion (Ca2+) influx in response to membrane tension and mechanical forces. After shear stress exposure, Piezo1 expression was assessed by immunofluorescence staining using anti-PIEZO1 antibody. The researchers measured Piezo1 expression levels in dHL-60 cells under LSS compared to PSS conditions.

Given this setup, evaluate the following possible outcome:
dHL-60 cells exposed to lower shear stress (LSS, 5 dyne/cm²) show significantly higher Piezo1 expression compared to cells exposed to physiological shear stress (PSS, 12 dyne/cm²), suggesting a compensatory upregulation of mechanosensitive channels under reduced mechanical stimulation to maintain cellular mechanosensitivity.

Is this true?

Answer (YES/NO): NO